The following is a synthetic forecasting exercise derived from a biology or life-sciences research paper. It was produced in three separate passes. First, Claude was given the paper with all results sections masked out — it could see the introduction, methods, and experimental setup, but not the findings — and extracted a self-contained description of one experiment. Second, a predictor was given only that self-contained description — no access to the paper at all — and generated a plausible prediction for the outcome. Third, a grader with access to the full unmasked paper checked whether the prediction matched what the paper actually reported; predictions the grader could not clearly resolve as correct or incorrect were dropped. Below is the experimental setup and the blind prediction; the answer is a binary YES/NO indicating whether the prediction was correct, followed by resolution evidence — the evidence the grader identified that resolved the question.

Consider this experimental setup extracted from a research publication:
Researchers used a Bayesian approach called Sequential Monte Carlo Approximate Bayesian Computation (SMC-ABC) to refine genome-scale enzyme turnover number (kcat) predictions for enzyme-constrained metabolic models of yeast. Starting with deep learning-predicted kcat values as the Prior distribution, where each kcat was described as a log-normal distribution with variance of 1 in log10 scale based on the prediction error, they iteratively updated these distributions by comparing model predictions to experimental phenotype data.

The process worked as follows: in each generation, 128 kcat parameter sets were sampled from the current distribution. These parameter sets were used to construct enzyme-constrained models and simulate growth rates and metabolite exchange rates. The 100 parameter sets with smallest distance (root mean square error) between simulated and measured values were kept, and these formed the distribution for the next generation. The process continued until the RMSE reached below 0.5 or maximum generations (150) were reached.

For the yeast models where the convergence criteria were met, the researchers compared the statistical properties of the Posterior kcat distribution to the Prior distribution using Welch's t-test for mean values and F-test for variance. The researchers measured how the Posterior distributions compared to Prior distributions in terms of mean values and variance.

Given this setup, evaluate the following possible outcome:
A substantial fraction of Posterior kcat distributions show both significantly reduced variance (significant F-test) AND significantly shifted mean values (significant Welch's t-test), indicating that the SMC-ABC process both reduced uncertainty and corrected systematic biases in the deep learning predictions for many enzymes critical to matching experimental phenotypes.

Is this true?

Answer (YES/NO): NO